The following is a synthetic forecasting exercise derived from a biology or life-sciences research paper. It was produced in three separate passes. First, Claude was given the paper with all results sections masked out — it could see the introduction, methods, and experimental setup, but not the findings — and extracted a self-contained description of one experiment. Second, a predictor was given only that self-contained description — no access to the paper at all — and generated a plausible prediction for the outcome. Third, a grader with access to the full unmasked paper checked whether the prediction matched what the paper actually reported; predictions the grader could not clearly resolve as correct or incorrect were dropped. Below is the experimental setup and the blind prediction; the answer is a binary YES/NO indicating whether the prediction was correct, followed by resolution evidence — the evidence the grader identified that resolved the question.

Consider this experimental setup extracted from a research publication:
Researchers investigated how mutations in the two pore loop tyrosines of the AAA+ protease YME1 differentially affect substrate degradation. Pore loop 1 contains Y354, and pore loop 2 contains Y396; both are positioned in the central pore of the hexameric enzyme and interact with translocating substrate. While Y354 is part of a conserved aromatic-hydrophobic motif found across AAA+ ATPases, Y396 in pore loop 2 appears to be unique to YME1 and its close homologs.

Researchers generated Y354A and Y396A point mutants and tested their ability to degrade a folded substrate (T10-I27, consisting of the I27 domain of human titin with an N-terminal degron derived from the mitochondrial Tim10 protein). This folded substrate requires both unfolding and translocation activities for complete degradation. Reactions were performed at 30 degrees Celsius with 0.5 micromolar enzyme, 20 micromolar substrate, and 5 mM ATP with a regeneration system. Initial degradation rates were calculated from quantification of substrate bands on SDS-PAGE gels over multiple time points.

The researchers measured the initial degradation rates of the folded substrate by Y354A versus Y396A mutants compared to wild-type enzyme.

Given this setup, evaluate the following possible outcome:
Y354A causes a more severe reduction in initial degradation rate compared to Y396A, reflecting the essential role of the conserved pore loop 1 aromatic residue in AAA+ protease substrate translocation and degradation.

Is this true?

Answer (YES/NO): YES